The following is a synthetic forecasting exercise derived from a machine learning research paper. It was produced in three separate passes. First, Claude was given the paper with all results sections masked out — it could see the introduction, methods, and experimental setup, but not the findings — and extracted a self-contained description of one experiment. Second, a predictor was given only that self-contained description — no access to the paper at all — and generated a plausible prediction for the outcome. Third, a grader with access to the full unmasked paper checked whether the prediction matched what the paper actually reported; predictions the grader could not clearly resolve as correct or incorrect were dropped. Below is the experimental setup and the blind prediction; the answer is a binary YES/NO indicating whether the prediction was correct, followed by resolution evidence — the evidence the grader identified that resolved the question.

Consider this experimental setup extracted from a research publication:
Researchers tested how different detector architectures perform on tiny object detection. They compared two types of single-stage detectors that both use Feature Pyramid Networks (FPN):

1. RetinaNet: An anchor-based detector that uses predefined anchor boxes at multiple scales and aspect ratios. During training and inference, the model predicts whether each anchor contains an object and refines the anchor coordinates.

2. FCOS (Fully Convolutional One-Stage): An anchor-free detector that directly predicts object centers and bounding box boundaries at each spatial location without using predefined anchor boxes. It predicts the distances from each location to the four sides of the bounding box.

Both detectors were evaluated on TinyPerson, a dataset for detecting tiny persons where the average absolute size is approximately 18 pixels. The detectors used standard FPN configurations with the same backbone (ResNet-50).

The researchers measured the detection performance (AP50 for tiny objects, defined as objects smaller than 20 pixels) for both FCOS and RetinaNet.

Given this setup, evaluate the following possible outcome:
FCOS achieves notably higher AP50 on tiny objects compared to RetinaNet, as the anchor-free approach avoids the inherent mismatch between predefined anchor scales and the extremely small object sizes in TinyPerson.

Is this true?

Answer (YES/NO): NO